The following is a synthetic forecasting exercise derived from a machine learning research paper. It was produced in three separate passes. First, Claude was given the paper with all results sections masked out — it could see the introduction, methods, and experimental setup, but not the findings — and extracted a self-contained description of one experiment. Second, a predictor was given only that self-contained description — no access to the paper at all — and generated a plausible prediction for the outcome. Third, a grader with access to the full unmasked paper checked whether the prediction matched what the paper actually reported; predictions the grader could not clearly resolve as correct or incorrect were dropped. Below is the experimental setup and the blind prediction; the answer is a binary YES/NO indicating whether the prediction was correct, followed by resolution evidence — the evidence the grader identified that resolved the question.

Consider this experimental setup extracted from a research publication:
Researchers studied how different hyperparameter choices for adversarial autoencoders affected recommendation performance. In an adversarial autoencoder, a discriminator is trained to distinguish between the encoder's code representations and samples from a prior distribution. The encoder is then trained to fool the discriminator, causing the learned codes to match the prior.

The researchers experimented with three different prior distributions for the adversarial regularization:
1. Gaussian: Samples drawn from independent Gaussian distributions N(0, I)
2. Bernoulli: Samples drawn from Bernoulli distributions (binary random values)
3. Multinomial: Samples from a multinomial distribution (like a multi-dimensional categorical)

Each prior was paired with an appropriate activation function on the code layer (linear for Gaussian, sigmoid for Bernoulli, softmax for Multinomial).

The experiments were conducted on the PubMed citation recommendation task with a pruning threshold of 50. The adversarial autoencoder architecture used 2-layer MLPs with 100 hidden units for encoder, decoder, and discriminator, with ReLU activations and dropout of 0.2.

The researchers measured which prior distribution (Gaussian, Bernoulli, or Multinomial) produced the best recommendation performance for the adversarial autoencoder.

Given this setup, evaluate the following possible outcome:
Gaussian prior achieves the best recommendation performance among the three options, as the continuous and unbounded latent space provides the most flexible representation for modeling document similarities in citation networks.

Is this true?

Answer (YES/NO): YES